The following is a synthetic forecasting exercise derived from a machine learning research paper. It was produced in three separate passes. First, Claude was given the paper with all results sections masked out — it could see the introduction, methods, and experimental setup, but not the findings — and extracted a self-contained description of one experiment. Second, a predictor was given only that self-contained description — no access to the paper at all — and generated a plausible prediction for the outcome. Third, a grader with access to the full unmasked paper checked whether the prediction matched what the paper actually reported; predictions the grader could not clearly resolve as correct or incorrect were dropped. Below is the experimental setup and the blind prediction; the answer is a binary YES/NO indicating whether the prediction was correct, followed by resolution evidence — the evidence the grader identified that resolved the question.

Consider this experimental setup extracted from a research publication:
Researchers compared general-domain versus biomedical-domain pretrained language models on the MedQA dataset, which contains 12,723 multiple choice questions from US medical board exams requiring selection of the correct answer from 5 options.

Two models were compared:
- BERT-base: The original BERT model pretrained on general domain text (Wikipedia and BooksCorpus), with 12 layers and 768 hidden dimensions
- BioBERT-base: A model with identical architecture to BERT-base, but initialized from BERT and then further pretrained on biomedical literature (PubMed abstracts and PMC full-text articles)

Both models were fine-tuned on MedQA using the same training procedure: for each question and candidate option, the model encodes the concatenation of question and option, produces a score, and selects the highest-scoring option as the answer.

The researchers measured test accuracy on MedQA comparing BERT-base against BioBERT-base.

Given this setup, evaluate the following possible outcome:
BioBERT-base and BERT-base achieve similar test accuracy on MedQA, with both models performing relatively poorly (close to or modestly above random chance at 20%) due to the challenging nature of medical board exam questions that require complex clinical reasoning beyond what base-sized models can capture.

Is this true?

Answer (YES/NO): YES